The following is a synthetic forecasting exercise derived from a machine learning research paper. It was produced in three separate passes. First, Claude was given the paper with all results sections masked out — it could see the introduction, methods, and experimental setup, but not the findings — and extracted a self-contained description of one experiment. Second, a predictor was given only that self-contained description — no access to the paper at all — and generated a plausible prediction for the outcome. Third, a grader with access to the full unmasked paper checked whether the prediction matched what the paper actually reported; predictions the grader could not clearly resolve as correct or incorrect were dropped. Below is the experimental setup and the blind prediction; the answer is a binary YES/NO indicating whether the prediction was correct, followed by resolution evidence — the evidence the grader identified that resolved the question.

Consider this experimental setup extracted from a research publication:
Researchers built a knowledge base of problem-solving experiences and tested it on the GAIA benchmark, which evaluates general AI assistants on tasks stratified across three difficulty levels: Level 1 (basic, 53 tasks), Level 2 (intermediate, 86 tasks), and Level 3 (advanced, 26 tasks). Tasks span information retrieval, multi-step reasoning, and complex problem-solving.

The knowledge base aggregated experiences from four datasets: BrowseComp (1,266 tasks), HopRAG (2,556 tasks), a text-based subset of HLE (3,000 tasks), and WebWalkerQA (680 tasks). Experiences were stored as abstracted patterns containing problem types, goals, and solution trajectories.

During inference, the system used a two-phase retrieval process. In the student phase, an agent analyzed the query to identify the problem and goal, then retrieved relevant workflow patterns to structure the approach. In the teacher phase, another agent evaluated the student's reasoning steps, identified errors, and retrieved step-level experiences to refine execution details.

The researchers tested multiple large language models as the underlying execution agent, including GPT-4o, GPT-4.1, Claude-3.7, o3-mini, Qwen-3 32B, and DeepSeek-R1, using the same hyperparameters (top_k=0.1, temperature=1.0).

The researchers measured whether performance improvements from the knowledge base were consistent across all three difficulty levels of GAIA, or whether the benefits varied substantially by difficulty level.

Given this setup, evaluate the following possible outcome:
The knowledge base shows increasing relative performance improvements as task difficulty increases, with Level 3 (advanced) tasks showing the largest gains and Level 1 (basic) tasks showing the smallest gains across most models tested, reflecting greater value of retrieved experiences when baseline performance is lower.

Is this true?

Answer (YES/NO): NO